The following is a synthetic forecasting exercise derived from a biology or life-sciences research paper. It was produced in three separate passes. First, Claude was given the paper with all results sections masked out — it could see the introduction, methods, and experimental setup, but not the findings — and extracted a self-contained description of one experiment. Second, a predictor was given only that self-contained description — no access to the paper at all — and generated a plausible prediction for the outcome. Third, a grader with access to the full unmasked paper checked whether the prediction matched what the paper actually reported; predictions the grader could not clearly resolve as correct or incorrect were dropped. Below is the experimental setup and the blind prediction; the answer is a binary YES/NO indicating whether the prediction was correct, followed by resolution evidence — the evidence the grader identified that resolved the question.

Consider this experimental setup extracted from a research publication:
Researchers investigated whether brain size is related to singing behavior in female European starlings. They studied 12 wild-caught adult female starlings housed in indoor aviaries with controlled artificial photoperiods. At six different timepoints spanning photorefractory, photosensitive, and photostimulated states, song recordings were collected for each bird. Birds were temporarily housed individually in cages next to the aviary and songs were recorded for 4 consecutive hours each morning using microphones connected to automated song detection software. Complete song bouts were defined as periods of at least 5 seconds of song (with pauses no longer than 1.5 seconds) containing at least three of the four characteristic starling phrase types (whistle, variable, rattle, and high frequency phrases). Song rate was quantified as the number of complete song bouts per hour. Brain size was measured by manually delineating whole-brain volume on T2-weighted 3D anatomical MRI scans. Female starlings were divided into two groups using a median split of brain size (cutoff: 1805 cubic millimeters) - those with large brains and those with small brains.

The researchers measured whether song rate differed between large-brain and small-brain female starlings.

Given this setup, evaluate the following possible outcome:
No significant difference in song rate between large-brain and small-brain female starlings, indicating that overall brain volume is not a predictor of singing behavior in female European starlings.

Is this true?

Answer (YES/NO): NO